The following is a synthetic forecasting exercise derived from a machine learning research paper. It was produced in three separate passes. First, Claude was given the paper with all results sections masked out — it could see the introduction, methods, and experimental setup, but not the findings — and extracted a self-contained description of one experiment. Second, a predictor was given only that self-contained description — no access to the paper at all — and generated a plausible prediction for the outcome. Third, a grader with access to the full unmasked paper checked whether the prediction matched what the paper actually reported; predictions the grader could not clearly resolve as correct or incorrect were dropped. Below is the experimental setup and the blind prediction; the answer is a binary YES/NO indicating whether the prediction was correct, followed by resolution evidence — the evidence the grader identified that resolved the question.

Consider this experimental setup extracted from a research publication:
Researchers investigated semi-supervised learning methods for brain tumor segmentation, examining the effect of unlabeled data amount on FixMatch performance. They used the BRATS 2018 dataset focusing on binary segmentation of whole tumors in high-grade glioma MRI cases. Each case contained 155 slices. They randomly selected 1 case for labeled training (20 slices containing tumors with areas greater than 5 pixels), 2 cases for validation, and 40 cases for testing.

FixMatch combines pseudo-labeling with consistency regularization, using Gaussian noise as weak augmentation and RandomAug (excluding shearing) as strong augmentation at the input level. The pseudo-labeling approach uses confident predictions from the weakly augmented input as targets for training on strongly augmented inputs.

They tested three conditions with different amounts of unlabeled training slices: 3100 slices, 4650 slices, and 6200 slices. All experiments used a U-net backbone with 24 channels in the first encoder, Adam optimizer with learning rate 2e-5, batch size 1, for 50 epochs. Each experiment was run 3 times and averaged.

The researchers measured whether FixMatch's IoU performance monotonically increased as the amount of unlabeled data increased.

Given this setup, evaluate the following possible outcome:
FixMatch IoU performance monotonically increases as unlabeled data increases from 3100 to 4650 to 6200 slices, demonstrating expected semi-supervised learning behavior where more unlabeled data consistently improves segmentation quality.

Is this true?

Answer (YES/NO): NO